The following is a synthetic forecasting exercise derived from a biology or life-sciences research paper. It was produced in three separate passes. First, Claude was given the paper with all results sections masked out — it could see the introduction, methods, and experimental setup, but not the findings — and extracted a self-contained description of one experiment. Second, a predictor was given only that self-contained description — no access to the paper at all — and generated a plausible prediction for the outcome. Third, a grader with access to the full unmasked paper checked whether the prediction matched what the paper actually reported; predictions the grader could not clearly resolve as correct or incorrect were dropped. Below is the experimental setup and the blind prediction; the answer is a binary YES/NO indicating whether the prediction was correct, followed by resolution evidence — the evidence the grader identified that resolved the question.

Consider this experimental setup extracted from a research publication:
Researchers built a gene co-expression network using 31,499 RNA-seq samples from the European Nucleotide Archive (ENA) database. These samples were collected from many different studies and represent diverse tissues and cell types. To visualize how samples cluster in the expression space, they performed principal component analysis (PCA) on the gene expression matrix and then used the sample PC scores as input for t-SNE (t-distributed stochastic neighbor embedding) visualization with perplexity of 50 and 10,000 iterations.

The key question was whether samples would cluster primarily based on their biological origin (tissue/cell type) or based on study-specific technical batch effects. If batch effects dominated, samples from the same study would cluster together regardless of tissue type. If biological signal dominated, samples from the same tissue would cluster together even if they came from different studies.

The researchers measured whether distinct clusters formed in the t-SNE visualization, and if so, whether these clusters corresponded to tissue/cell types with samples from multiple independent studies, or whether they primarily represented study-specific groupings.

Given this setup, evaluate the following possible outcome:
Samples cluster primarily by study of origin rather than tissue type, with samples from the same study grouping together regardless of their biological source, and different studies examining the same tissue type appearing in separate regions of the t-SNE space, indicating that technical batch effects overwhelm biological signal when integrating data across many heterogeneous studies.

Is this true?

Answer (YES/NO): NO